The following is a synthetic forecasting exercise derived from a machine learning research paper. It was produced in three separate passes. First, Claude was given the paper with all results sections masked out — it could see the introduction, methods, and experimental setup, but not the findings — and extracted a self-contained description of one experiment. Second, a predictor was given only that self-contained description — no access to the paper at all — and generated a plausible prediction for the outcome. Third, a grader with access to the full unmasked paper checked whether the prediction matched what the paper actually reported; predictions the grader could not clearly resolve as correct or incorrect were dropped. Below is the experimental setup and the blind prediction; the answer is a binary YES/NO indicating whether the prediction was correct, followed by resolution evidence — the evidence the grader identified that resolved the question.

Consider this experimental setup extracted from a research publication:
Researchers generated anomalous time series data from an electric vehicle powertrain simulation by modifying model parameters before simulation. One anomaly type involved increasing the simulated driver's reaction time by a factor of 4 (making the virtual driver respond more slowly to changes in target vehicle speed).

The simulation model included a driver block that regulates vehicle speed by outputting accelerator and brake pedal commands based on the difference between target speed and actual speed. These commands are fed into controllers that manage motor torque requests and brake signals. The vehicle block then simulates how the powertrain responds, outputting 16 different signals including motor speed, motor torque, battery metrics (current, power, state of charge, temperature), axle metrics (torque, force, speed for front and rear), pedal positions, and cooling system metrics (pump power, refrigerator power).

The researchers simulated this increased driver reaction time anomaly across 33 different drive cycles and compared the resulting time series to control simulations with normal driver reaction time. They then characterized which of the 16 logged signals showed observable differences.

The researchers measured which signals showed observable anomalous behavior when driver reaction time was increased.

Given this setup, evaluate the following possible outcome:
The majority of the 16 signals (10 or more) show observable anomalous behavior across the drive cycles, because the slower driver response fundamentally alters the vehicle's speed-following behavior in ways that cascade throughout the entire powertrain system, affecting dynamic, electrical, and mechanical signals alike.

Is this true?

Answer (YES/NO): YES